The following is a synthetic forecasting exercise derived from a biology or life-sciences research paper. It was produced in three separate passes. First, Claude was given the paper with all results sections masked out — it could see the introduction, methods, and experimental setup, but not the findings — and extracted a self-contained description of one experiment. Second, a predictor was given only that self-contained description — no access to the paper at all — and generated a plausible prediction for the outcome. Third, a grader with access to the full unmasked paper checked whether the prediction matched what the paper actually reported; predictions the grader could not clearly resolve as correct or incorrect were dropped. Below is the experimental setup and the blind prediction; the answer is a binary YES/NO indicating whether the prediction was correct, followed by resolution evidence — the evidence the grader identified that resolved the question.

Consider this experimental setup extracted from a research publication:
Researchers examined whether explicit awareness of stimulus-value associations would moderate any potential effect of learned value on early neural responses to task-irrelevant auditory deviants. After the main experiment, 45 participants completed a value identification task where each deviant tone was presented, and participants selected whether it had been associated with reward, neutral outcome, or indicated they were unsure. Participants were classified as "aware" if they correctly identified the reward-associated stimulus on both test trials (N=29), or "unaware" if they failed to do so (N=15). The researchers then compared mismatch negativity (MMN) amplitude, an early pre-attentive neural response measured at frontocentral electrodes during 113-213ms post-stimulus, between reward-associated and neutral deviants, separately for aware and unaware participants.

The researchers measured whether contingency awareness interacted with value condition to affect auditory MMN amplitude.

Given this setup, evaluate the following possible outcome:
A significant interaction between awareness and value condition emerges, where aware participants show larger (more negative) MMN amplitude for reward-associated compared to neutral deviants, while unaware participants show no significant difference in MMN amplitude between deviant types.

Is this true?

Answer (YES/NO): NO